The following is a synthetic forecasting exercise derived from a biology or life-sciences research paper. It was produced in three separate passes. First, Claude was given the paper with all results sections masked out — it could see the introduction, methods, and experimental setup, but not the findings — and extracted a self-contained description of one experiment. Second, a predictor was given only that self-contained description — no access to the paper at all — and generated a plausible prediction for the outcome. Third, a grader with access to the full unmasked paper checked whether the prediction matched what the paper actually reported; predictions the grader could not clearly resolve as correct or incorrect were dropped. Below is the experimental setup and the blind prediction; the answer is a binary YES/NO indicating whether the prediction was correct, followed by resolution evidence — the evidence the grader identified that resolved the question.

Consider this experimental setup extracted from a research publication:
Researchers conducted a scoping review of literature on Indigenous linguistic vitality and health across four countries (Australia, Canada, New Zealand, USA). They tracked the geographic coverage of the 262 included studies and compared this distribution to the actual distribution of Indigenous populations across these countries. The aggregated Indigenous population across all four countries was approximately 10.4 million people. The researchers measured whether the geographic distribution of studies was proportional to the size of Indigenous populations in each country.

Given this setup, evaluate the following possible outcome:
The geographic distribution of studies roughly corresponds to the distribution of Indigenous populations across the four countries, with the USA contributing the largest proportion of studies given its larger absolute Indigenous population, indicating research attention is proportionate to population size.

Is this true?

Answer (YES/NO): NO